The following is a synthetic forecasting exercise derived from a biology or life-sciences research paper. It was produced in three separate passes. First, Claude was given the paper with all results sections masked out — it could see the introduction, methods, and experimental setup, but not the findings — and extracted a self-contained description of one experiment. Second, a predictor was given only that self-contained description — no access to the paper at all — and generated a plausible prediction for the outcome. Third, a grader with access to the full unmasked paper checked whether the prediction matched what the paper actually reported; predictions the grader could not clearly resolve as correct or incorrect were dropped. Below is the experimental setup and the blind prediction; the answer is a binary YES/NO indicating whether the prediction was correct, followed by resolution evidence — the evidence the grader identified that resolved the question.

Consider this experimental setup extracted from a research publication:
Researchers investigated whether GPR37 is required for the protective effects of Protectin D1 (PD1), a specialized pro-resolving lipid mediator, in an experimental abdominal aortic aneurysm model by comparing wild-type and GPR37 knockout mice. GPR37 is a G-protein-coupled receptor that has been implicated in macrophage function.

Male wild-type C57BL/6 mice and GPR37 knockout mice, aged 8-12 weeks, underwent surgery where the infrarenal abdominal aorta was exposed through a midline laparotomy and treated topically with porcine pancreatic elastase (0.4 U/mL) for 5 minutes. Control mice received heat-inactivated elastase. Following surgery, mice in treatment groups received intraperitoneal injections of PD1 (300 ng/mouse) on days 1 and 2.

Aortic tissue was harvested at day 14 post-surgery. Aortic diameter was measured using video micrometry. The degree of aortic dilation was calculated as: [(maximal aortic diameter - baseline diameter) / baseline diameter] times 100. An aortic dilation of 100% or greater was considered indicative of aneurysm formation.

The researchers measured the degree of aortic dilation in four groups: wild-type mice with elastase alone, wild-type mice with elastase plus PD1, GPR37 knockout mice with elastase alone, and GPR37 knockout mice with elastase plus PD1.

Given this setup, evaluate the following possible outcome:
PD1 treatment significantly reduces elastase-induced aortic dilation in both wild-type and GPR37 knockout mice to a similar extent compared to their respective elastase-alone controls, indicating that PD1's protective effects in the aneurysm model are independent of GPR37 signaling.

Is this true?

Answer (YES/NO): NO